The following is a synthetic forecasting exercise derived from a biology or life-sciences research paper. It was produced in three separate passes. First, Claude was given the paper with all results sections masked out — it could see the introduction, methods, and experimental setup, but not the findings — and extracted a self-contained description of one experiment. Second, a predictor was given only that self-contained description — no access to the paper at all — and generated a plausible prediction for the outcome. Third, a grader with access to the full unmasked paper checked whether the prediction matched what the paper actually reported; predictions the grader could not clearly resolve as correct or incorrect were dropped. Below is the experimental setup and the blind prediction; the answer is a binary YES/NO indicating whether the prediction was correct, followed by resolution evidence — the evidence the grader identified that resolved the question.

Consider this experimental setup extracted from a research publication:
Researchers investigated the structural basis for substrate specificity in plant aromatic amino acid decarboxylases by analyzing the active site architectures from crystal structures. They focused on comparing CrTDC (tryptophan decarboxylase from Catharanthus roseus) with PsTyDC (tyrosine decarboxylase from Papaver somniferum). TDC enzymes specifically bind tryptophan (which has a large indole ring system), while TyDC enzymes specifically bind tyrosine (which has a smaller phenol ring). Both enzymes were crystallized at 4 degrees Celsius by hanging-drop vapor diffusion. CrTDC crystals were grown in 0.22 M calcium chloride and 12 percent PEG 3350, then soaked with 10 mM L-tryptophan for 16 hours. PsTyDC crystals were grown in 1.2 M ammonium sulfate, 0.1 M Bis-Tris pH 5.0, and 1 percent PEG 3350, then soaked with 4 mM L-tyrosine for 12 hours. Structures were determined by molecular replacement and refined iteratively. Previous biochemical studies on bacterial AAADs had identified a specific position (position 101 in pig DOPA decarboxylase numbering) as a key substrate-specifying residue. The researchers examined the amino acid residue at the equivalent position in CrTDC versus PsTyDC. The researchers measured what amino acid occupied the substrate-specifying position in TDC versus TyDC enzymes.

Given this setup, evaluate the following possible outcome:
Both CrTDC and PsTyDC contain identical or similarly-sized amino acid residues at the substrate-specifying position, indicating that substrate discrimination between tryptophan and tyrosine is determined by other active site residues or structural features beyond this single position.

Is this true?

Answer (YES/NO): NO